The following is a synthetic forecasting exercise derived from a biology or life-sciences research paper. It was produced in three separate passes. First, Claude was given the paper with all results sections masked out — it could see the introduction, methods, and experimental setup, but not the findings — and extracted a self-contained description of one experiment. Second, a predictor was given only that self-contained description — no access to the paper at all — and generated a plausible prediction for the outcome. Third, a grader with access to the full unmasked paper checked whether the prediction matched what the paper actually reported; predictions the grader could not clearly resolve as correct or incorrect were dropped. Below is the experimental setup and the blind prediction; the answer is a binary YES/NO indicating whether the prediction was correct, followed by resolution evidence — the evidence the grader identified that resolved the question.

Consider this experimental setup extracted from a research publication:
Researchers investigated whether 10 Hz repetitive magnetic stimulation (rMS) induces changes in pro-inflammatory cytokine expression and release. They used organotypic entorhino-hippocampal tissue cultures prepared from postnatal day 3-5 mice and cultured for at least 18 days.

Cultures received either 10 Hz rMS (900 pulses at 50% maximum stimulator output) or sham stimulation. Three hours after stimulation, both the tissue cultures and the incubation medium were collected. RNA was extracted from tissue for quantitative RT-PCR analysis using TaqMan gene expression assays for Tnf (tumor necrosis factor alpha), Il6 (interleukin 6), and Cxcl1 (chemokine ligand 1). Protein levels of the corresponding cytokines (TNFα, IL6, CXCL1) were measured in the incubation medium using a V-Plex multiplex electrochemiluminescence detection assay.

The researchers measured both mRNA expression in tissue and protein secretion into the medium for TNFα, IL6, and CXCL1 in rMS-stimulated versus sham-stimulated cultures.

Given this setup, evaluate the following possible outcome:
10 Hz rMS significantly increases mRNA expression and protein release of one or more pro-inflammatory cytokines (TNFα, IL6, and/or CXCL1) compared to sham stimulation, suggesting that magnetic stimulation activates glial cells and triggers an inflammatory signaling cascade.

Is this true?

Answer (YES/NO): YES